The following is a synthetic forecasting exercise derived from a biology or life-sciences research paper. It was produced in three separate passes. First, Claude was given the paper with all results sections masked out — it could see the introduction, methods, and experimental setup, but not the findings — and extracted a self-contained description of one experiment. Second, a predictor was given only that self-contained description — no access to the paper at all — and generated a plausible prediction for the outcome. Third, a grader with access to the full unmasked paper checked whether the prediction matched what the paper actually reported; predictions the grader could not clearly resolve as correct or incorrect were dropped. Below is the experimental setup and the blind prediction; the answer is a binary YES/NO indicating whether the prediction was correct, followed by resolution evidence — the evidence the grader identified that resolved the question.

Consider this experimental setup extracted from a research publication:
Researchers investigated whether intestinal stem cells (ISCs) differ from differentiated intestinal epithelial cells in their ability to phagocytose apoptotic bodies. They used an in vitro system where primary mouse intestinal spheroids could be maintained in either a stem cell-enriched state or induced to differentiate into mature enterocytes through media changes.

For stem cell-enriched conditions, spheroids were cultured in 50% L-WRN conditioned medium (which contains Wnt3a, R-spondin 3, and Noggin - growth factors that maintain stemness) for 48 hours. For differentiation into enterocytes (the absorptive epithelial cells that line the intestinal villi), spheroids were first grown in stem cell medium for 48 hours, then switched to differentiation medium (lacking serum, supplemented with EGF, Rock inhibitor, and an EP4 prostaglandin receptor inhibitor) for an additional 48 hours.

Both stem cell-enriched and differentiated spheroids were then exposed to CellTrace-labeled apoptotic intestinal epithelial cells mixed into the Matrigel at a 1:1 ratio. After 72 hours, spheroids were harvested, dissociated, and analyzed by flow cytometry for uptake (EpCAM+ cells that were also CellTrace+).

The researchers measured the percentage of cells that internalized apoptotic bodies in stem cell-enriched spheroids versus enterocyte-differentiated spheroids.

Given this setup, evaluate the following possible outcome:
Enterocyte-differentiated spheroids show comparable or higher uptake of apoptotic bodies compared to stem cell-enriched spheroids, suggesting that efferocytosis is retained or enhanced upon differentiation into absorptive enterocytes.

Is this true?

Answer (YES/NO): NO